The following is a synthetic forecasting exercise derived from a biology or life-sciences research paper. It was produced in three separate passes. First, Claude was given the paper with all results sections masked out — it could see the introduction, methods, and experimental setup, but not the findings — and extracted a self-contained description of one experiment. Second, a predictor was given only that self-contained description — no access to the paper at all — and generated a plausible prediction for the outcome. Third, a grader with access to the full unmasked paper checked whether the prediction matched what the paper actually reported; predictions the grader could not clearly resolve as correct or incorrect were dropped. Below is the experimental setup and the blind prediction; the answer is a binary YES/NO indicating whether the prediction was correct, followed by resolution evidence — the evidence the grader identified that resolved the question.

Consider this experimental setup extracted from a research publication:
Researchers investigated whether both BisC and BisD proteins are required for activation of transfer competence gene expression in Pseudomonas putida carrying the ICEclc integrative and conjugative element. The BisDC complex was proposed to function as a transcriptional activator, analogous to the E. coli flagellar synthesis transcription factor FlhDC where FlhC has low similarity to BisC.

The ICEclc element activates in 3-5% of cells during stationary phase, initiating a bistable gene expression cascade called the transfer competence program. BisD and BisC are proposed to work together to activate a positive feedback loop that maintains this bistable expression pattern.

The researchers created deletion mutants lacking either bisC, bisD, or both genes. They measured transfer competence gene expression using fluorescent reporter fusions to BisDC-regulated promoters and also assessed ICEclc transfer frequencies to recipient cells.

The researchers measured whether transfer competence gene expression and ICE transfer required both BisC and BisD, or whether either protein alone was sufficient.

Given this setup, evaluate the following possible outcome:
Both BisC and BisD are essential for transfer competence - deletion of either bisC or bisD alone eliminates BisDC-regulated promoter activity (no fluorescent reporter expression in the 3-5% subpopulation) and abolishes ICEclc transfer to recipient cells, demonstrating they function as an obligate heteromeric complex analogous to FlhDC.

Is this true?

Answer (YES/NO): YES